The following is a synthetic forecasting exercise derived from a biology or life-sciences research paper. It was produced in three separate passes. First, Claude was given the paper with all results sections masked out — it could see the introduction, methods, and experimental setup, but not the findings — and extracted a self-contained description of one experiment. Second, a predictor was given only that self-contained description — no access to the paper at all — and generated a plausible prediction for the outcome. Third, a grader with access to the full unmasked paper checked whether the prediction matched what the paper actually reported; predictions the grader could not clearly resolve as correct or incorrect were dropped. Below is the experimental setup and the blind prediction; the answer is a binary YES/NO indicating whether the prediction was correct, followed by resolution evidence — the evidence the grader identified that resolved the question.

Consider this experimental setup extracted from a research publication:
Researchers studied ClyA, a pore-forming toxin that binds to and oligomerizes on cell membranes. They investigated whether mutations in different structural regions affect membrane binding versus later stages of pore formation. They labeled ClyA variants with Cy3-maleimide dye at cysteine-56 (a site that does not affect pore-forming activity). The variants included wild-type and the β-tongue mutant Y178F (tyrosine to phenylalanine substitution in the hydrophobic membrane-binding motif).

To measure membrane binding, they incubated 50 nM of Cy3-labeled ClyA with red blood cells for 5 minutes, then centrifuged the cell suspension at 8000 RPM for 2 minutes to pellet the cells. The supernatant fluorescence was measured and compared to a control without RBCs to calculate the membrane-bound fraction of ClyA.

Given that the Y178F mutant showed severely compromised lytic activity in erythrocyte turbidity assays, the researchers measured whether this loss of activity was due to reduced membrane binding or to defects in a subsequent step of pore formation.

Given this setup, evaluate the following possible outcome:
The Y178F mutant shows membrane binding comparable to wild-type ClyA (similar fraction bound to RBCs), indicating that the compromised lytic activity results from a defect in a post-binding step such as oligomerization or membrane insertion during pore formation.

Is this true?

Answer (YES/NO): YES